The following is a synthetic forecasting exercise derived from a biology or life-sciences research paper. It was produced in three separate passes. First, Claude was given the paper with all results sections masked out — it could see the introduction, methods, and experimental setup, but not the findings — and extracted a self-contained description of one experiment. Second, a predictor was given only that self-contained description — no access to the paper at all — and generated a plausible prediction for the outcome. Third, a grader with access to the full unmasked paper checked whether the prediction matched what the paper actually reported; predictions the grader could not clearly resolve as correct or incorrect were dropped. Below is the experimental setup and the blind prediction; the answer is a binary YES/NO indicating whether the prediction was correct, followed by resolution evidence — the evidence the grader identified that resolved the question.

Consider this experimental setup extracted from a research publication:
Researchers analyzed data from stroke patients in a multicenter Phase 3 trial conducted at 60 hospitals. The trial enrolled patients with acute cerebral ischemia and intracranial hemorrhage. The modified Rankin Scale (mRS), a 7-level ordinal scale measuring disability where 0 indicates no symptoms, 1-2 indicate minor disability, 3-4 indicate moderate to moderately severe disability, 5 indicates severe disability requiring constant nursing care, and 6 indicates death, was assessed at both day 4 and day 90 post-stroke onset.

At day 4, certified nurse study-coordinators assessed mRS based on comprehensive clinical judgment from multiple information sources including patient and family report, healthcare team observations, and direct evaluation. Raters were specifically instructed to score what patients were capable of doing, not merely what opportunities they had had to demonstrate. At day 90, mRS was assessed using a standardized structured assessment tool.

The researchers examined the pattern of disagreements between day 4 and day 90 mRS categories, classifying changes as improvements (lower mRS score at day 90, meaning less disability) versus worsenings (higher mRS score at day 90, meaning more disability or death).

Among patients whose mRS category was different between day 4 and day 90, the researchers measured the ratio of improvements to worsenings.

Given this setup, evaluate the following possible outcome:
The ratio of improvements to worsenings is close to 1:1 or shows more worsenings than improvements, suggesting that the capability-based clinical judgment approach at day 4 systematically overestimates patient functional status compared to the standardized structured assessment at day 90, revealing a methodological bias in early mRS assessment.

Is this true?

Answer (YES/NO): NO